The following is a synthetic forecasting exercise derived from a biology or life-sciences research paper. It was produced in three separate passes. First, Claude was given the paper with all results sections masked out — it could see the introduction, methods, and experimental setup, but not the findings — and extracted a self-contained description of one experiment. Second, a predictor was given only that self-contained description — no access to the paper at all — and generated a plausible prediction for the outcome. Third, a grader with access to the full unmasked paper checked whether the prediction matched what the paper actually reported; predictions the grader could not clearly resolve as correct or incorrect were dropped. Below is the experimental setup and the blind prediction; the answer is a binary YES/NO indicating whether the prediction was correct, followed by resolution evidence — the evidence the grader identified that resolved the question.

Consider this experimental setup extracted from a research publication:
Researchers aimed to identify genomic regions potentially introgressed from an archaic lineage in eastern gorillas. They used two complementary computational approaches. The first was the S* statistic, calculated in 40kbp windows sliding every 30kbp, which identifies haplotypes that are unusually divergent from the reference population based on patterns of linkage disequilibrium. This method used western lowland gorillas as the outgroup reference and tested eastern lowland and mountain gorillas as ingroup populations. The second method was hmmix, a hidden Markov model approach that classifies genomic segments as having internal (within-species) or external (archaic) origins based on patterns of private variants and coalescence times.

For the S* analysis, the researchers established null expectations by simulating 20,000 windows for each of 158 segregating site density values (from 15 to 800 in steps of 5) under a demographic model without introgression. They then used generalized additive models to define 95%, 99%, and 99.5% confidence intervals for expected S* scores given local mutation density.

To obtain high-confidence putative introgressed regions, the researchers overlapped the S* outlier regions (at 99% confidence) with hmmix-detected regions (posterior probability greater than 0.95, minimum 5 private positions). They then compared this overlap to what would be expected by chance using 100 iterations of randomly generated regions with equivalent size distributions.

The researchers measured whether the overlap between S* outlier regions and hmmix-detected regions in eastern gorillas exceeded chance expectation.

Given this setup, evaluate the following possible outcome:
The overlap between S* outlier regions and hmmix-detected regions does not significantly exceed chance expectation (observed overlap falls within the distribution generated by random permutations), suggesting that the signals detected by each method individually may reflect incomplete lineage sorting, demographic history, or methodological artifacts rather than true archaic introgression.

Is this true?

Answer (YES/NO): NO